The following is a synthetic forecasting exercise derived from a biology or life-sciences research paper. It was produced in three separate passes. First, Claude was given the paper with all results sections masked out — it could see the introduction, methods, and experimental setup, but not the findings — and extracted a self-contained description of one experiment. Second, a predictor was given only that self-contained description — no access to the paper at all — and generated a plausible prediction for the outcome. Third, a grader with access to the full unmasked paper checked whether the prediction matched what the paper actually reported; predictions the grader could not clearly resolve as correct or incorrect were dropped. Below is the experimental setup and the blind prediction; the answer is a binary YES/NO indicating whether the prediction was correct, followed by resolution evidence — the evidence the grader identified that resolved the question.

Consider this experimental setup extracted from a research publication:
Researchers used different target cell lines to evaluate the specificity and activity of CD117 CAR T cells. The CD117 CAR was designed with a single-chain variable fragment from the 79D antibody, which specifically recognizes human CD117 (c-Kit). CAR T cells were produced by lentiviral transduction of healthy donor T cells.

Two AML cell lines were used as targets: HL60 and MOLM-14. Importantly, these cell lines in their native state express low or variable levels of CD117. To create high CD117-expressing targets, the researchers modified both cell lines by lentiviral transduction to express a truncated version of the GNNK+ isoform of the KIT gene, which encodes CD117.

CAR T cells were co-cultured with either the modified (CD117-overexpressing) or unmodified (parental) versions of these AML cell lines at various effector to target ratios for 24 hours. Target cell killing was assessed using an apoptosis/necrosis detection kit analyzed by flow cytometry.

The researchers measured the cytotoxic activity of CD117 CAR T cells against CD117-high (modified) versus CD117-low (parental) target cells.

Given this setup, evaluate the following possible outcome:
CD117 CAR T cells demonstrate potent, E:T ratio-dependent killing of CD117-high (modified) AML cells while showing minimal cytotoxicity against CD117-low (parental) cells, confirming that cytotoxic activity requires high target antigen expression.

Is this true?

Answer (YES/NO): YES